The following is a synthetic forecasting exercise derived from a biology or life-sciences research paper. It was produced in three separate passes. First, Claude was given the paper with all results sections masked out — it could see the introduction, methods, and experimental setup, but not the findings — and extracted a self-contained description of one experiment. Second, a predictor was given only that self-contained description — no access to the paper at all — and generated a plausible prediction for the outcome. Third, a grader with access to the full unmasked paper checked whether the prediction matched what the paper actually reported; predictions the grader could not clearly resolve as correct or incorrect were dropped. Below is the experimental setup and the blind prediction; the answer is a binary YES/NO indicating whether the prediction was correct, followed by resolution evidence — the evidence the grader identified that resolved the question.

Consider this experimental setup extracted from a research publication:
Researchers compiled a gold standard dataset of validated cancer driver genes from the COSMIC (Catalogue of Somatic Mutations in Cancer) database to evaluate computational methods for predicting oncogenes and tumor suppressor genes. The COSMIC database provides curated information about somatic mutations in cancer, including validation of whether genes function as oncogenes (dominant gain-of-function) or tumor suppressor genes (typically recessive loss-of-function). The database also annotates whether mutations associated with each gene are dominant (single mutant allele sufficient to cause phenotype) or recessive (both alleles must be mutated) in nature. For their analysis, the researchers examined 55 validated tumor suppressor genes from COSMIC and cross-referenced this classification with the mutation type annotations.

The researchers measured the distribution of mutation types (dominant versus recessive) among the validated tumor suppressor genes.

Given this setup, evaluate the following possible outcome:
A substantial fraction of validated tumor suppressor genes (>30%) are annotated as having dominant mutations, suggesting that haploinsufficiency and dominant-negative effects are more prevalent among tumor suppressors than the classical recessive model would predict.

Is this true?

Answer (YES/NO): NO